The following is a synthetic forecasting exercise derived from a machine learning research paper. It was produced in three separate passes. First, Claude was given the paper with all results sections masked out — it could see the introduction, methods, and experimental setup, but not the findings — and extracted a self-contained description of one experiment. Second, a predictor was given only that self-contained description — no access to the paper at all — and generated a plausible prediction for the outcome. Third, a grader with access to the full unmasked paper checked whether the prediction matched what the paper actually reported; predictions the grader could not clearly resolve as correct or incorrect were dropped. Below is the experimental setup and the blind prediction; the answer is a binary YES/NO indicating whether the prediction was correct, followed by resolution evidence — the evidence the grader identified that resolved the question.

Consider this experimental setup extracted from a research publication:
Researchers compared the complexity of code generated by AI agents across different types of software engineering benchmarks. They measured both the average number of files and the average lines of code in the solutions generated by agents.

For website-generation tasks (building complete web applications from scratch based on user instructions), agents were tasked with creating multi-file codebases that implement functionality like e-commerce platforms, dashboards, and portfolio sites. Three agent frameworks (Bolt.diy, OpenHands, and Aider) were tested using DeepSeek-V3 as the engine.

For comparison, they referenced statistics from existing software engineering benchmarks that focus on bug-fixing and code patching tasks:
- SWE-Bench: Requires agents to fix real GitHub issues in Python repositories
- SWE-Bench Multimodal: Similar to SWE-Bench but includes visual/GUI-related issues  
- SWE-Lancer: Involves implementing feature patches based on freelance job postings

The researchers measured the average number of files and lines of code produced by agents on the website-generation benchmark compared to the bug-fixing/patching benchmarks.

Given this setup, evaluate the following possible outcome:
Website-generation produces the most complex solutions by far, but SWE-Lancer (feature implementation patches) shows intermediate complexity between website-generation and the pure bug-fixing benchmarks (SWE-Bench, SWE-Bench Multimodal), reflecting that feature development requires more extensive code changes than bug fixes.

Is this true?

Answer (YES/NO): YES